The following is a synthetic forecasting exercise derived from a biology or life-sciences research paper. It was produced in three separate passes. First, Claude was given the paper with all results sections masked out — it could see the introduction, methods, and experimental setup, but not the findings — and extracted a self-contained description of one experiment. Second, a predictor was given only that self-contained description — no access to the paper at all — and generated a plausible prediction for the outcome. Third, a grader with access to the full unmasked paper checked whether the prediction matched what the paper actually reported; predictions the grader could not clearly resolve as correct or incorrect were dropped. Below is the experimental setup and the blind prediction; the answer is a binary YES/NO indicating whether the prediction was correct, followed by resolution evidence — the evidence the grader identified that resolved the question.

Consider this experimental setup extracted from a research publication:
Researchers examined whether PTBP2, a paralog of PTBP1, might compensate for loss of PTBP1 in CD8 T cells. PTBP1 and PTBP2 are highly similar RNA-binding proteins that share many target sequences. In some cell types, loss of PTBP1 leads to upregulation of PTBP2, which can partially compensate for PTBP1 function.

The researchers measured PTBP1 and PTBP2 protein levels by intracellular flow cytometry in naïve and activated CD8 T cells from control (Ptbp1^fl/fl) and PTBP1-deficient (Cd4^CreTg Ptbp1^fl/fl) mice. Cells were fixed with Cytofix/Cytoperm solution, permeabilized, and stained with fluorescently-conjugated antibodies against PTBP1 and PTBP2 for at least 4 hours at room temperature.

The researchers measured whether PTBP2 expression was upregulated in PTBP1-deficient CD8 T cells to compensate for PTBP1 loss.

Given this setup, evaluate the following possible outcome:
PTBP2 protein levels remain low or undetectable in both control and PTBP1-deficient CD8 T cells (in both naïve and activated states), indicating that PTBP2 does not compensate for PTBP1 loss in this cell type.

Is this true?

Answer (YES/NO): NO